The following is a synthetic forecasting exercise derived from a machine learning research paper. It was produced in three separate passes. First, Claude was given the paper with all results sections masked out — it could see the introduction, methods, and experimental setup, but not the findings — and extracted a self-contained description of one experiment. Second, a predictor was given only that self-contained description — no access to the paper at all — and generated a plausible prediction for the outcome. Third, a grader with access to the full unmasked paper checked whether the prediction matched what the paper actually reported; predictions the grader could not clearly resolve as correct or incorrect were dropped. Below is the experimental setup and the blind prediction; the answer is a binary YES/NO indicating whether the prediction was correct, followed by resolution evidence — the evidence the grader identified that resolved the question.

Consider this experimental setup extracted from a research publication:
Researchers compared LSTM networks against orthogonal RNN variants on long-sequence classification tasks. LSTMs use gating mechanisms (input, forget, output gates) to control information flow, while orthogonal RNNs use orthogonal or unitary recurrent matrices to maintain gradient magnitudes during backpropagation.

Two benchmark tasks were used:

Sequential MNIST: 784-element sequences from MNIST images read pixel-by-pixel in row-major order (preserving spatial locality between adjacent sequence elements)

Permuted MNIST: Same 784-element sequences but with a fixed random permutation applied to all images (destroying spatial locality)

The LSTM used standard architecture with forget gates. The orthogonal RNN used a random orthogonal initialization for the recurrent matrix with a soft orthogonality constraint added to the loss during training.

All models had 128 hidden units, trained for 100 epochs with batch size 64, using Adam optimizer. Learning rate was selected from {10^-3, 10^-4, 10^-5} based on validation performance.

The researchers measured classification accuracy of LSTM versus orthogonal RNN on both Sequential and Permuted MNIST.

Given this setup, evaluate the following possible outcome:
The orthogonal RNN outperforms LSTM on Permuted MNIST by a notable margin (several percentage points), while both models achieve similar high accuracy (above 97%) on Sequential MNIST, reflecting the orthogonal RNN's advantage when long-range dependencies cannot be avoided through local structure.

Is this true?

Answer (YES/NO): NO